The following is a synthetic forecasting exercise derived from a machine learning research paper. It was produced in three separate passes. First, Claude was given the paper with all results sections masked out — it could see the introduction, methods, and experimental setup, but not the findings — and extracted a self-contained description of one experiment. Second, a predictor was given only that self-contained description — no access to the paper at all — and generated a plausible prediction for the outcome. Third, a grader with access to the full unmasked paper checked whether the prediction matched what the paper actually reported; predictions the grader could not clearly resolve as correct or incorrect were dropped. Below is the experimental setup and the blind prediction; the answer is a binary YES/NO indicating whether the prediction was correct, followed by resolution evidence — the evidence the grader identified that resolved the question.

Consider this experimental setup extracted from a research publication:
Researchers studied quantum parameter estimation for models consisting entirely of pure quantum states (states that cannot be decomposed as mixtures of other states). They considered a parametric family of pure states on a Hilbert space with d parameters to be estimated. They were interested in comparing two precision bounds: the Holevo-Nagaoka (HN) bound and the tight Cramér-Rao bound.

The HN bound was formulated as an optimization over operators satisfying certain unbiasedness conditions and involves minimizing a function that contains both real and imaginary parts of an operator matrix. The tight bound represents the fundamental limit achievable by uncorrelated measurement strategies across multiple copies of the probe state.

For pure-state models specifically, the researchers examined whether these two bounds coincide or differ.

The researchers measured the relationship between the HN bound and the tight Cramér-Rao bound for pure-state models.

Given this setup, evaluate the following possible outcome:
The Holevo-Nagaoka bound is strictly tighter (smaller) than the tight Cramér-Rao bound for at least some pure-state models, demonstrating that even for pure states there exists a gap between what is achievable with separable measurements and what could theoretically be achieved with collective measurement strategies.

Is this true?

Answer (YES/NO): NO